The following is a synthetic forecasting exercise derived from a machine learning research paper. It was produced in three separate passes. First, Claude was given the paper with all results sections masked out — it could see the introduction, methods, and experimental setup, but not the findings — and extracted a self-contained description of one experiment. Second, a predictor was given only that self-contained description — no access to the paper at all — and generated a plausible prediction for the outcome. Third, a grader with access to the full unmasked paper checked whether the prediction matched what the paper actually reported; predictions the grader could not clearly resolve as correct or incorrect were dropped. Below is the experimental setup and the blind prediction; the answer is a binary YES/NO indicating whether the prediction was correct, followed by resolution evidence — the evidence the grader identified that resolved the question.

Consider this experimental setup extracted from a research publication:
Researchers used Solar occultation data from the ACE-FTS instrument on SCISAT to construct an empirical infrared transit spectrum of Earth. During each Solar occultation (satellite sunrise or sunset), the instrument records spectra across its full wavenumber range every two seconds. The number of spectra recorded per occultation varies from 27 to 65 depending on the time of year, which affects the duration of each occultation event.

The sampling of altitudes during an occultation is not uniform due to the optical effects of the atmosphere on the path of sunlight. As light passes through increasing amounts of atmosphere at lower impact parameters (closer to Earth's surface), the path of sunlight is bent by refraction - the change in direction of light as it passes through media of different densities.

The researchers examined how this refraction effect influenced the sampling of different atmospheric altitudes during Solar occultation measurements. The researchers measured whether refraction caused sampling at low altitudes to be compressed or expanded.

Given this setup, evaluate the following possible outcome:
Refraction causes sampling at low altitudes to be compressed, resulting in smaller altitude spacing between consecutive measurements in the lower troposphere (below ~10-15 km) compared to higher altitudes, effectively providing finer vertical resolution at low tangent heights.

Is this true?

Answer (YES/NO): YES